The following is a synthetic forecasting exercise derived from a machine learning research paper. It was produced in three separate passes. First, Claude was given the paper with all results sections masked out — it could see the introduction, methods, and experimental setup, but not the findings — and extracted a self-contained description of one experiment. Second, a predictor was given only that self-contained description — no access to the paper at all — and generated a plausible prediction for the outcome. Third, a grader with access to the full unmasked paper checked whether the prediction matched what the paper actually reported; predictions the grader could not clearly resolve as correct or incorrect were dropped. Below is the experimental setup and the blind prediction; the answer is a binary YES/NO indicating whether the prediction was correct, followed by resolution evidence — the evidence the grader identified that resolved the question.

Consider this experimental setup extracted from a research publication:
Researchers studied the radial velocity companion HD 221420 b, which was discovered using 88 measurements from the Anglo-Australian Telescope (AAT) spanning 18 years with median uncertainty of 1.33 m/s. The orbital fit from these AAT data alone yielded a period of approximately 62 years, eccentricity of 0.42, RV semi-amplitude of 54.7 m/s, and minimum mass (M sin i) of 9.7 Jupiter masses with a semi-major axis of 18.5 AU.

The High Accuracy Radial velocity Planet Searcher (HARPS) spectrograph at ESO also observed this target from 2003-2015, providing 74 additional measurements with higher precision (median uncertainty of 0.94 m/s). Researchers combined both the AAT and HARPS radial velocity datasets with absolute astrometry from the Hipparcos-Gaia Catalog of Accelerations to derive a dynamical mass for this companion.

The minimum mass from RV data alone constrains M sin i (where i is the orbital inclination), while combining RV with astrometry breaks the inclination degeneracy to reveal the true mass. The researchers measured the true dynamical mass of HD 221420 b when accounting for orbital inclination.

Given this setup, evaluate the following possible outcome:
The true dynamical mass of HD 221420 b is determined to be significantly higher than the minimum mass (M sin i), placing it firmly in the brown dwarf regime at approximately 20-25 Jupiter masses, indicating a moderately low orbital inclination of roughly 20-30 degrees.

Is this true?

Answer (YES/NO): NO